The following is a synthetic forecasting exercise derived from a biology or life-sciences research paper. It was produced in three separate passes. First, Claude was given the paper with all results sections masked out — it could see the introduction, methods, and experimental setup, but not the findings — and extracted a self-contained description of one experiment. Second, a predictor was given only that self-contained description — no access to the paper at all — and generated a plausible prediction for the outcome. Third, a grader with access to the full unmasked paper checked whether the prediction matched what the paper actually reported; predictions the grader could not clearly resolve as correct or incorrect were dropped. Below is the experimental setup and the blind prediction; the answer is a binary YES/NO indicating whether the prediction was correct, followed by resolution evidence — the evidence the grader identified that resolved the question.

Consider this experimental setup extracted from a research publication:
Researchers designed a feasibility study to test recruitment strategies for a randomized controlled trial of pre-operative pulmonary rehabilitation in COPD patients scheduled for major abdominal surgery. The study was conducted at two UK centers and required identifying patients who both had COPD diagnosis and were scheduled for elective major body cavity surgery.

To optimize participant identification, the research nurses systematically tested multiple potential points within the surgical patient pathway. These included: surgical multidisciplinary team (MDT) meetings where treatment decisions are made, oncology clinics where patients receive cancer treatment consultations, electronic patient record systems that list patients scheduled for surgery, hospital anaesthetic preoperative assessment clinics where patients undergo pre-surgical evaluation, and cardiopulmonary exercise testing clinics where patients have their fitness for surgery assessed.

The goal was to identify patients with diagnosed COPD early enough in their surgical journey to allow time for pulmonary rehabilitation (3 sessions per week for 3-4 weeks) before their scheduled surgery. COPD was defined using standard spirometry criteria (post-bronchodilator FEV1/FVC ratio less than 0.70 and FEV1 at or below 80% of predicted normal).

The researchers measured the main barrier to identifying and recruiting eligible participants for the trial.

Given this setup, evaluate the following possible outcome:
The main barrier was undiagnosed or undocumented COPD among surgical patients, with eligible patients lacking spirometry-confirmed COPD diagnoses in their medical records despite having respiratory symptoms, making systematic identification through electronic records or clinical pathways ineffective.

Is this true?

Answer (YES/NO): YES